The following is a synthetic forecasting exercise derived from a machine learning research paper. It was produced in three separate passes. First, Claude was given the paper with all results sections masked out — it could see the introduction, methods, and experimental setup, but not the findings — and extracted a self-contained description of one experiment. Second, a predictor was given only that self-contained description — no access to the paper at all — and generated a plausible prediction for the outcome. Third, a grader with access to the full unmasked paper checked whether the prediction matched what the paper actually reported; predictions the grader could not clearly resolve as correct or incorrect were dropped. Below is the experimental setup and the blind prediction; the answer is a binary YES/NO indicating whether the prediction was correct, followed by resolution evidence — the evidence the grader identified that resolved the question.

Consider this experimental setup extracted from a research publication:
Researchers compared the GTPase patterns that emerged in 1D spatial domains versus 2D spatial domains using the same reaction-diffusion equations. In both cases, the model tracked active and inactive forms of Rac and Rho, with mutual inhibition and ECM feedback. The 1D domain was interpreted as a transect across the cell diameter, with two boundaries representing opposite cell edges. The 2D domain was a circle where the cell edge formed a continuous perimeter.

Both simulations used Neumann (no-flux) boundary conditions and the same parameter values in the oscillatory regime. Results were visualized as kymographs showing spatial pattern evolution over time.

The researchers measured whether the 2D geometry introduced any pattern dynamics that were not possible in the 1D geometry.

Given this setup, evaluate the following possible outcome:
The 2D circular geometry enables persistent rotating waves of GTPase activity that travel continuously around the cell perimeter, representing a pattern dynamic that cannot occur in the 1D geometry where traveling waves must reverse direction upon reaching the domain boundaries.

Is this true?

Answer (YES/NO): YES